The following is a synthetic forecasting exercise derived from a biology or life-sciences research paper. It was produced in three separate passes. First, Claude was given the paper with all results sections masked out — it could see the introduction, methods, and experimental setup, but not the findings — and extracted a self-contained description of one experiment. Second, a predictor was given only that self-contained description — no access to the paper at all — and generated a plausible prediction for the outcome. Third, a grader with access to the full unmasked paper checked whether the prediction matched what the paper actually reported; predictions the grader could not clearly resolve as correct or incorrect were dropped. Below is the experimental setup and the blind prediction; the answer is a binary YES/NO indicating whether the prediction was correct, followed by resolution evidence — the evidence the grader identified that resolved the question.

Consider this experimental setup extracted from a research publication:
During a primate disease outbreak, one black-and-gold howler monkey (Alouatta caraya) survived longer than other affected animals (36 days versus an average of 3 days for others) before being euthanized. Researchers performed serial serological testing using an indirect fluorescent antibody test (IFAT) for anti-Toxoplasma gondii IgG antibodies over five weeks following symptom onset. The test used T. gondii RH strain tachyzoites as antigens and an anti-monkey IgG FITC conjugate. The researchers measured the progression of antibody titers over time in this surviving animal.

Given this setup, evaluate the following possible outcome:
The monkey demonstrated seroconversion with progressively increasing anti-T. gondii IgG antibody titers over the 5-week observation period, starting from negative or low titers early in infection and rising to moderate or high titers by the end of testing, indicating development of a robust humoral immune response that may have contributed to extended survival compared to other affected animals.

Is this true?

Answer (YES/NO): YES